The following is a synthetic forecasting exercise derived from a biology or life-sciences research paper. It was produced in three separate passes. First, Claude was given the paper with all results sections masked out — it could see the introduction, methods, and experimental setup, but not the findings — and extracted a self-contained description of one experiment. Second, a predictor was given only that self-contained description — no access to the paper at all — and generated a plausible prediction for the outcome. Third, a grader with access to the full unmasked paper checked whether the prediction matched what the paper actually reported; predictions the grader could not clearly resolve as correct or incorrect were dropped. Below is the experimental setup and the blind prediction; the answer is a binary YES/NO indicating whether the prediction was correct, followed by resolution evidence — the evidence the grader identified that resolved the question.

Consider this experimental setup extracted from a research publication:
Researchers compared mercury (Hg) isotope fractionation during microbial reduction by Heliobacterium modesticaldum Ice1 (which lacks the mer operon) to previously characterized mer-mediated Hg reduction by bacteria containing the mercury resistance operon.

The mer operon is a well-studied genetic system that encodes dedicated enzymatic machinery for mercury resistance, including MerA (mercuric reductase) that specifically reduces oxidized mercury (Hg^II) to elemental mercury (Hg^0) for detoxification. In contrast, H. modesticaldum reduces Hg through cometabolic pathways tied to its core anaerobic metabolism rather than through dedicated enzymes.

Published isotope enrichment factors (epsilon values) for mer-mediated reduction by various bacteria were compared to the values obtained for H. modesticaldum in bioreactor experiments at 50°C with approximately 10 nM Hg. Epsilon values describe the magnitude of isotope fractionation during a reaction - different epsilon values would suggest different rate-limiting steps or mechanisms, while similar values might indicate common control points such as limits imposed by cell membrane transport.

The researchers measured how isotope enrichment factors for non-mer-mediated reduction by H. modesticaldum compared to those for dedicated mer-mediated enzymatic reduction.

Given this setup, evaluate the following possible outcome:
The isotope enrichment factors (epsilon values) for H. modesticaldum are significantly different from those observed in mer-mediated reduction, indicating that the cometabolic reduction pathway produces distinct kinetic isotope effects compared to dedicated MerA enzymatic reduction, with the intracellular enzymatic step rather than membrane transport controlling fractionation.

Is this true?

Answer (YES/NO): NO